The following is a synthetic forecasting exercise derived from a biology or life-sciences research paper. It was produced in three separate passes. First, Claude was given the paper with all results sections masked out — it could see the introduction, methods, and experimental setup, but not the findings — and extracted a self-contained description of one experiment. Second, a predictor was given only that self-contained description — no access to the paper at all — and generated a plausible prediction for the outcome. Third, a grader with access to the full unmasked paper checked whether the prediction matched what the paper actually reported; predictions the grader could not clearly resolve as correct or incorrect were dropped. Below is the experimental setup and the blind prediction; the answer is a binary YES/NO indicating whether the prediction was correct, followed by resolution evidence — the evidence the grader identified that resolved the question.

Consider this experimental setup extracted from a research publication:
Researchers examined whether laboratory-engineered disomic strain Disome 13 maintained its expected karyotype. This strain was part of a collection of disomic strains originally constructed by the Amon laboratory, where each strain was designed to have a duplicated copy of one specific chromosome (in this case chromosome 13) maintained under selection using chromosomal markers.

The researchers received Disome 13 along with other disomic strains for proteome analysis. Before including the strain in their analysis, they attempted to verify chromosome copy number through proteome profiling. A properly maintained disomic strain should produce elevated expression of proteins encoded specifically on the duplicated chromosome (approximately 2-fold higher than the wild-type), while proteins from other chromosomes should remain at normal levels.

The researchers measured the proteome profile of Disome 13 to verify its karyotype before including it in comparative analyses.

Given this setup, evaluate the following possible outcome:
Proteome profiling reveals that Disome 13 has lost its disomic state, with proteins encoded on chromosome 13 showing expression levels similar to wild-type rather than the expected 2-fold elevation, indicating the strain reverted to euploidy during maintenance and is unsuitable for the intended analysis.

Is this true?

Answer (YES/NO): NO